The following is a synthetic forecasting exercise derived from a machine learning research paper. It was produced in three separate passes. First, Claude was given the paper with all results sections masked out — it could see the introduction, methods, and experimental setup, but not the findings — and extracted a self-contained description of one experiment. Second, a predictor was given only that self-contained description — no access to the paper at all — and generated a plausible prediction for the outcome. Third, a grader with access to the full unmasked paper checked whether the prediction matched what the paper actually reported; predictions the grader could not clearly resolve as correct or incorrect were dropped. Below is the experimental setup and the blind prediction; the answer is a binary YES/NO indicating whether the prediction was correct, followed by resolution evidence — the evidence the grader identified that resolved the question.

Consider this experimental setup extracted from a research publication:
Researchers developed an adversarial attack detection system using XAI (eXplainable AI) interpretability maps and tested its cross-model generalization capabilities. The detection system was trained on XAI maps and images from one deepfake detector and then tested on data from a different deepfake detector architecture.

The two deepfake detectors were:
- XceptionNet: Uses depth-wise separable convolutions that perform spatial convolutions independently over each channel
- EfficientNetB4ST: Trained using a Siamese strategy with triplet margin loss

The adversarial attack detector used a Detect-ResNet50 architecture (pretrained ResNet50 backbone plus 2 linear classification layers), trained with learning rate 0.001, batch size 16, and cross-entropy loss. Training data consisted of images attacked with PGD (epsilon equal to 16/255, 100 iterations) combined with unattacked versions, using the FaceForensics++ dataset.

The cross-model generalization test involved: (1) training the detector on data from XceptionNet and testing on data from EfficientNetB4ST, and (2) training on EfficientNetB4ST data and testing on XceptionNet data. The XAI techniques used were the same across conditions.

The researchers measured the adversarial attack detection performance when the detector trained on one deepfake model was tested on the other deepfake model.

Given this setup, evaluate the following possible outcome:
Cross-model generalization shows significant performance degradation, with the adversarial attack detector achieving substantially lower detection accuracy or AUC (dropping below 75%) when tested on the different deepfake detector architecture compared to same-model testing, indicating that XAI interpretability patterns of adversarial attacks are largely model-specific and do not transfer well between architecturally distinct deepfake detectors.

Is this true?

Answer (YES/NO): NO